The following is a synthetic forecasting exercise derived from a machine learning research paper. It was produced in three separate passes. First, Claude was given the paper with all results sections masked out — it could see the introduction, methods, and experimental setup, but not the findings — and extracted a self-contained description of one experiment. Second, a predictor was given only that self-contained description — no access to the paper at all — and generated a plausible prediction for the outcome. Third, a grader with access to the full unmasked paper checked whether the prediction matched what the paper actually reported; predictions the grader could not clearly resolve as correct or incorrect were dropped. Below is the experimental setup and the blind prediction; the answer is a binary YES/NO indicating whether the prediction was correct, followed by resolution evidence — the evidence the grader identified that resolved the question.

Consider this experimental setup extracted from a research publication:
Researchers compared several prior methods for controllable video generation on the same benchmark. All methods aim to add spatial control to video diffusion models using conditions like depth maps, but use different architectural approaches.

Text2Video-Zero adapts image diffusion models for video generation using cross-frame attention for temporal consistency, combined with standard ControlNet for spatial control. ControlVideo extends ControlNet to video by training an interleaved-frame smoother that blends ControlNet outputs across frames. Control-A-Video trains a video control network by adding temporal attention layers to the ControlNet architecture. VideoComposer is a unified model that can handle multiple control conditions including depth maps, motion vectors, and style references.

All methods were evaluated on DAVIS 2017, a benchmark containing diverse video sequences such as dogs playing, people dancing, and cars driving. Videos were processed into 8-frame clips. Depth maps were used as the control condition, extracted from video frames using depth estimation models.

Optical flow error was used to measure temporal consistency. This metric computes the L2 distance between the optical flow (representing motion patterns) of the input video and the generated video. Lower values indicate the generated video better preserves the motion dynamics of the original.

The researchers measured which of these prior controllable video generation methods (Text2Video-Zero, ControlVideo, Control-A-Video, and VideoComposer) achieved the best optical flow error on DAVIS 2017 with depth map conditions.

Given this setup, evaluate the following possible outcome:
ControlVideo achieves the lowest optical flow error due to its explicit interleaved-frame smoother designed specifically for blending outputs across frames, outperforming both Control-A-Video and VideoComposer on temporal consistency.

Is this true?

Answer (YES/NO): NO